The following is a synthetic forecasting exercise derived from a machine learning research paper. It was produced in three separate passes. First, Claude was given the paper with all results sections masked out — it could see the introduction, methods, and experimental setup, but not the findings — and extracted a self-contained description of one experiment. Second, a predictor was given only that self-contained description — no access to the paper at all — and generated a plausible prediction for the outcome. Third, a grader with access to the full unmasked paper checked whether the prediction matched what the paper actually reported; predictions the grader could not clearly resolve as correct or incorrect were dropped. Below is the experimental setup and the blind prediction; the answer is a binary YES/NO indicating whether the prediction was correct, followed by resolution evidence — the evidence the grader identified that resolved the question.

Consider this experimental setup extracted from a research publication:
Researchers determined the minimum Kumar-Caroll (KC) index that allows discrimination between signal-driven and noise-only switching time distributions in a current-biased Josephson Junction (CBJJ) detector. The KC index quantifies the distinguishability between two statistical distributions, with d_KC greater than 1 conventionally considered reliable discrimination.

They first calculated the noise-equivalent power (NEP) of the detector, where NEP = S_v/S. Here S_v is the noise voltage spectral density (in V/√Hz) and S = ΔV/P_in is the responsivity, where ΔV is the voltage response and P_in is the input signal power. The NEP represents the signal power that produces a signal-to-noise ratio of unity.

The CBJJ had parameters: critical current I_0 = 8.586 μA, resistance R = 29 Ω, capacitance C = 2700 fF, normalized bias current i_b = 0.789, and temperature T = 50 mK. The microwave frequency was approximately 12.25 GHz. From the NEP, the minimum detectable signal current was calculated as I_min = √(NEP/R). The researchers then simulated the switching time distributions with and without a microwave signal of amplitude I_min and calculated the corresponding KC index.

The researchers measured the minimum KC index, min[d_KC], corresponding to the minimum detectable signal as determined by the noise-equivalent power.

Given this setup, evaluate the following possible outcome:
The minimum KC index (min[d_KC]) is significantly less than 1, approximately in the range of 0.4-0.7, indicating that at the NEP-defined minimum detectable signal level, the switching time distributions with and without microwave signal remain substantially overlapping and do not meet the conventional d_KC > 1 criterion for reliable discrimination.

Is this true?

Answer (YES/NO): NO